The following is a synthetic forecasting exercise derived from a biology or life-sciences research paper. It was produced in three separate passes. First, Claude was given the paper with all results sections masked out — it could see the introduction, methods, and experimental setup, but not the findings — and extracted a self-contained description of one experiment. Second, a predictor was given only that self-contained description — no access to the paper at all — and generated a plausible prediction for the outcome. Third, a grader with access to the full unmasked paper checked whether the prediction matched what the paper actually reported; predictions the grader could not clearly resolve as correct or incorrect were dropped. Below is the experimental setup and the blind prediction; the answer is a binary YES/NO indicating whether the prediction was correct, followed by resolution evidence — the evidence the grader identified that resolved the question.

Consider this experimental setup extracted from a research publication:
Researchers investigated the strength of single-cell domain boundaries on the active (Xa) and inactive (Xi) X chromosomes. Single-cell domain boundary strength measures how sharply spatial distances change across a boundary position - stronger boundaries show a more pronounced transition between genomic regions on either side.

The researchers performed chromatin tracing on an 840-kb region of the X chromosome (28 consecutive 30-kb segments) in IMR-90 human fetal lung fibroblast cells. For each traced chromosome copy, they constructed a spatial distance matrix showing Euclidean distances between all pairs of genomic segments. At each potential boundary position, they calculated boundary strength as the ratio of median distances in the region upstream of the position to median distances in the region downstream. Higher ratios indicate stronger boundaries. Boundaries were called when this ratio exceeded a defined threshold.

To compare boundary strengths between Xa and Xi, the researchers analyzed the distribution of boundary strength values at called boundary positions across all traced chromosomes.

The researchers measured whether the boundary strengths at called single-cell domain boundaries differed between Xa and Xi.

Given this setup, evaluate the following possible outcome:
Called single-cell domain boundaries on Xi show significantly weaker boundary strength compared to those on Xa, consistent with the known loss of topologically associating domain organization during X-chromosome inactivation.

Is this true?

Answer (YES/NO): NO